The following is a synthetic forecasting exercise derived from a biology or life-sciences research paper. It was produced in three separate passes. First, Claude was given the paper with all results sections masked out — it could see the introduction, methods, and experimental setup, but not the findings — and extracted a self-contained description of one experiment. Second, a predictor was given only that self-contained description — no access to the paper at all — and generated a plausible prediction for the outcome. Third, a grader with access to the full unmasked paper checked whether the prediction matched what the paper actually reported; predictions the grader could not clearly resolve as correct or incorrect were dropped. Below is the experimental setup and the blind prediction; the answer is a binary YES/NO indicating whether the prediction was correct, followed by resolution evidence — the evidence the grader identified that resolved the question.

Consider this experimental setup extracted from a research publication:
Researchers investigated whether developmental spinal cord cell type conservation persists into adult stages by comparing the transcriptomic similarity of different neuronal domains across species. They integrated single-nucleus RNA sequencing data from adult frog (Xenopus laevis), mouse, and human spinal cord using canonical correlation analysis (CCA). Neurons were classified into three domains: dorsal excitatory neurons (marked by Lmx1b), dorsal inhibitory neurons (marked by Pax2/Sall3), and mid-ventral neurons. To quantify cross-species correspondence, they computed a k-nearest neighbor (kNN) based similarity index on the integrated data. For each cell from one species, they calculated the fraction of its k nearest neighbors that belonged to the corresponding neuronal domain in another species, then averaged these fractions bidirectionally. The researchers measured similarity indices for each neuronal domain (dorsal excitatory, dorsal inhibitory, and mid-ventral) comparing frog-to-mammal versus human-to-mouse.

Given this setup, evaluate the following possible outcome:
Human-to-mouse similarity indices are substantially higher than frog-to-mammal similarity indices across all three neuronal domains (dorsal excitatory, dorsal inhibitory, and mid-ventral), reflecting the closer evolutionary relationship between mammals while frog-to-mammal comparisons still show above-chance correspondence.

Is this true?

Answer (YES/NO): NO